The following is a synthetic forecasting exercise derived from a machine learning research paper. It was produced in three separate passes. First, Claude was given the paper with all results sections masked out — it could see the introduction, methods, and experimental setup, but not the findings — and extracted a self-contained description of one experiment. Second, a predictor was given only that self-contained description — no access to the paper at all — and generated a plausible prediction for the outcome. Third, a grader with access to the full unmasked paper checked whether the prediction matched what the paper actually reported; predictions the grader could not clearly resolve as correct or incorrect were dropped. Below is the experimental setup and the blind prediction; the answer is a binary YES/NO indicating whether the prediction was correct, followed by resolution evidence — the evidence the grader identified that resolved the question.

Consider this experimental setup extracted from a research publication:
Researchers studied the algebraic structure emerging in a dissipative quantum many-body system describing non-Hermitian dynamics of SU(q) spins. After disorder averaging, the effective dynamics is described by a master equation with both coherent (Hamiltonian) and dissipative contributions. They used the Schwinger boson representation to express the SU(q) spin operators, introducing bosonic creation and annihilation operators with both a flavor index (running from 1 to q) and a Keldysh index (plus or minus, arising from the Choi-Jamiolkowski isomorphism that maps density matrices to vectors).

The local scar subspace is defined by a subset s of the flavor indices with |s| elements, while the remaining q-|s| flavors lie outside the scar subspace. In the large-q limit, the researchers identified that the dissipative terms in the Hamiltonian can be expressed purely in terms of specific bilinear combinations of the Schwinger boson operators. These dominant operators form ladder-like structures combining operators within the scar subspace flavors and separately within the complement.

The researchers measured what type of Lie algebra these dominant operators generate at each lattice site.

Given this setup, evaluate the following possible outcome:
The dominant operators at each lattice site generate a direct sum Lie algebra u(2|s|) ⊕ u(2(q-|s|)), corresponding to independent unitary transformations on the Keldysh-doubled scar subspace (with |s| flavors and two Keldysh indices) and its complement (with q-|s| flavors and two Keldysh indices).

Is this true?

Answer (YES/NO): NO